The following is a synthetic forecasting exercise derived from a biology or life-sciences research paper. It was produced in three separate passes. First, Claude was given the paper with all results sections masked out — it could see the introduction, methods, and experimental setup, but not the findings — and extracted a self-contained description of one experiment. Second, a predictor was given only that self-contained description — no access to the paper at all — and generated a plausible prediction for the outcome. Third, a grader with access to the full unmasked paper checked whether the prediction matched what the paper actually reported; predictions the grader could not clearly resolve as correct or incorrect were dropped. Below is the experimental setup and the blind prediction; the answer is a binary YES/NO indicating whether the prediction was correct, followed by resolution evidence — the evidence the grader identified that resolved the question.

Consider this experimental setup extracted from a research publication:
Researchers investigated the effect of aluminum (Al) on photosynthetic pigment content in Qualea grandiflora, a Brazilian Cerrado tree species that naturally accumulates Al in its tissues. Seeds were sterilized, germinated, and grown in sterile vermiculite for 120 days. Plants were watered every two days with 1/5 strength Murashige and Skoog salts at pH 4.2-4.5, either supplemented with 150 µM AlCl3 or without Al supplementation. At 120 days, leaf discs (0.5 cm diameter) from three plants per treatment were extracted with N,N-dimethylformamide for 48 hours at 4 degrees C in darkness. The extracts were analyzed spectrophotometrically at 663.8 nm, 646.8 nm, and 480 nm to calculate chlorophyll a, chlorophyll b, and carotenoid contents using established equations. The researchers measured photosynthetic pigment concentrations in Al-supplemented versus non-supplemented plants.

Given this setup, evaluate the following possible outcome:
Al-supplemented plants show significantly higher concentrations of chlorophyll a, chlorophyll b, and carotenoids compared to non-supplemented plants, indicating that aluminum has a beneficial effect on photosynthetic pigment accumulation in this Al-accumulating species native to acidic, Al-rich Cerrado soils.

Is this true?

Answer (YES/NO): YES